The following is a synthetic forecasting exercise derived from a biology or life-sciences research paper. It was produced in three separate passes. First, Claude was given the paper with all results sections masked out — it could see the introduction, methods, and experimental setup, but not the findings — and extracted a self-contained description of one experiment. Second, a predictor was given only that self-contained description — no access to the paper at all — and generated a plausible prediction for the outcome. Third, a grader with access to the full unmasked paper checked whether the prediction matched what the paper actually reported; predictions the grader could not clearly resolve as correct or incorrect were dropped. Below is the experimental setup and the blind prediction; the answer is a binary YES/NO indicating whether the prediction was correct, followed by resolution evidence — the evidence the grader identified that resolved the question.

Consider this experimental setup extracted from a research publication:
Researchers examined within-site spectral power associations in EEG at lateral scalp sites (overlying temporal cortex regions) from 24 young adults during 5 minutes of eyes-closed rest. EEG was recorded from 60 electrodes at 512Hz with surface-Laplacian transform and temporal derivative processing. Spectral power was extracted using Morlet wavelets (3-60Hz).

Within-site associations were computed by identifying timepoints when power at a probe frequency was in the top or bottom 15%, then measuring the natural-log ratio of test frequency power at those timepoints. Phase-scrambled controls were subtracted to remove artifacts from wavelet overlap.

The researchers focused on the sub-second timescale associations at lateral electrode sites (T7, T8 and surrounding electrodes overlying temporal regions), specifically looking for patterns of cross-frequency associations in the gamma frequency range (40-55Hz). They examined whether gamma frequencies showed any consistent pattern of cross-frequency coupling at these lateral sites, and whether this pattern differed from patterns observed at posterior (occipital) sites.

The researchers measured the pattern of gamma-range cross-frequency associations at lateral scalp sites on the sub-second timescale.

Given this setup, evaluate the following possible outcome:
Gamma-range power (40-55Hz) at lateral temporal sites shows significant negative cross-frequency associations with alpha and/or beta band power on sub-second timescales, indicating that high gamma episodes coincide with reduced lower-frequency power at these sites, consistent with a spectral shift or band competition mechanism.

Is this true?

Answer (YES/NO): NO